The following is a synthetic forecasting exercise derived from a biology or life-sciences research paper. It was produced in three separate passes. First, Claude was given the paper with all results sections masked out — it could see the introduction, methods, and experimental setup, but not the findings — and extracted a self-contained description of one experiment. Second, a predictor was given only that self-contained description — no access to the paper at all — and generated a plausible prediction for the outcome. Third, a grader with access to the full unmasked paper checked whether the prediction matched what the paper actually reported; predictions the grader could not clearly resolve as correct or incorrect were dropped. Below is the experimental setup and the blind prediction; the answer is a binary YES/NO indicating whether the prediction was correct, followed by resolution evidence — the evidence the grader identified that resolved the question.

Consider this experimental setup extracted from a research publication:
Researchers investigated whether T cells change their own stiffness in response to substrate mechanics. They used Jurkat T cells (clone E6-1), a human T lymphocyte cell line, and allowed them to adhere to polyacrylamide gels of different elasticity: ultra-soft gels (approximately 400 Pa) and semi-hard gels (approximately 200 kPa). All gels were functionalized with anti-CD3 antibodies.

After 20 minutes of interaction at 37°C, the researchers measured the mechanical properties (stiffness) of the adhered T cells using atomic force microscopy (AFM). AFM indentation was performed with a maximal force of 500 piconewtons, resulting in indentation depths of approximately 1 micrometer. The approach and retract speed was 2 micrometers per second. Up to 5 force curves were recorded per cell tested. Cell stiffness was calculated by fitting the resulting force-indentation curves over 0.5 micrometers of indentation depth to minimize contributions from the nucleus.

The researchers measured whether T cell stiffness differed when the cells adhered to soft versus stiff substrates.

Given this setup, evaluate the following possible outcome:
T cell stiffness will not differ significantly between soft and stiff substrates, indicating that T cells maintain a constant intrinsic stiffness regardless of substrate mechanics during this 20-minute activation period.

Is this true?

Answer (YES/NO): NO